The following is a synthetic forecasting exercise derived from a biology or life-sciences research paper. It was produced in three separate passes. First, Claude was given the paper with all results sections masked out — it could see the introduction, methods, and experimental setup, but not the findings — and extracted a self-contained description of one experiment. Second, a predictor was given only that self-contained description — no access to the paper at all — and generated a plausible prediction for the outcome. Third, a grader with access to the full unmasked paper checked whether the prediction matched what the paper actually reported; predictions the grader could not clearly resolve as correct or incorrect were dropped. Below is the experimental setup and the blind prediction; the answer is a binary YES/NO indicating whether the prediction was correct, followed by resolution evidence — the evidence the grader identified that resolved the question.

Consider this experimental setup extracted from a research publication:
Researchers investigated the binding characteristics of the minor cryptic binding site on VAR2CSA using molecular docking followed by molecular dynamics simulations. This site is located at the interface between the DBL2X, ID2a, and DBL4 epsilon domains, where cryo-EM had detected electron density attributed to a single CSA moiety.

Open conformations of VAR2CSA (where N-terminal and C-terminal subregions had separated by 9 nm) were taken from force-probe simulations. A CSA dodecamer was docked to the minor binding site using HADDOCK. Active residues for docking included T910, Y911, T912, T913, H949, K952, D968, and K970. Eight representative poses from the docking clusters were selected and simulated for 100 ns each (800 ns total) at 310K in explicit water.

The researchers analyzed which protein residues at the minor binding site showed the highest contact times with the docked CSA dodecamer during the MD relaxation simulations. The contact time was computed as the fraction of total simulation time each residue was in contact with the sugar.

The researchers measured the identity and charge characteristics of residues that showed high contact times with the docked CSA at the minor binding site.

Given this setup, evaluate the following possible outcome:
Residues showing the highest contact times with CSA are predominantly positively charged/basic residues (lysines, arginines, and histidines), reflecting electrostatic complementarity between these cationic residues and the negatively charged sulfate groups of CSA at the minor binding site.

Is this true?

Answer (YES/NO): YES